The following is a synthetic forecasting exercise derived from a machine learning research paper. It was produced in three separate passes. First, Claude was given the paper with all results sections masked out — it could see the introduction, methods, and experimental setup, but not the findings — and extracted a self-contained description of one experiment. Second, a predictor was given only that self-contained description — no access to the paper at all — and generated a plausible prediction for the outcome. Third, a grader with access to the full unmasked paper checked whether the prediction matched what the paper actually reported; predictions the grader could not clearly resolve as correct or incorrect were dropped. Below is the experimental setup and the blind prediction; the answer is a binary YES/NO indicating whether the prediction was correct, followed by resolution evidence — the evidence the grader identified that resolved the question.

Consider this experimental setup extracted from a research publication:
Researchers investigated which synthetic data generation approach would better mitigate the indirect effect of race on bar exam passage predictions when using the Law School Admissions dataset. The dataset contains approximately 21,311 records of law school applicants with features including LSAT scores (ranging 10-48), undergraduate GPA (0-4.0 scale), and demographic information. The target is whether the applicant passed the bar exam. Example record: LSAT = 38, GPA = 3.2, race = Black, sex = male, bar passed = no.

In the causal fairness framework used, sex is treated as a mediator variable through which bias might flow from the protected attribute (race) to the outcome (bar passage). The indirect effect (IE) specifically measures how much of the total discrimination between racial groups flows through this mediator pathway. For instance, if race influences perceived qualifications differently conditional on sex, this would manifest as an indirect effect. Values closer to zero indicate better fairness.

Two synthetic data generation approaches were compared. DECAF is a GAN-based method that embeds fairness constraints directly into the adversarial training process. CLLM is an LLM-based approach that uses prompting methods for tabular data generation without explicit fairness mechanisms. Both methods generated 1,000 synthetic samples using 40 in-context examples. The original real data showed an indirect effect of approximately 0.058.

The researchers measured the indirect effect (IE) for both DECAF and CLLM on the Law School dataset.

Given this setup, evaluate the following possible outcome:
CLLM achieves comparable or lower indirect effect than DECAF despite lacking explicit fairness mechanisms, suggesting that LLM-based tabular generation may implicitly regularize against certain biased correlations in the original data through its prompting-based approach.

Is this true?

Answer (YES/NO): NO